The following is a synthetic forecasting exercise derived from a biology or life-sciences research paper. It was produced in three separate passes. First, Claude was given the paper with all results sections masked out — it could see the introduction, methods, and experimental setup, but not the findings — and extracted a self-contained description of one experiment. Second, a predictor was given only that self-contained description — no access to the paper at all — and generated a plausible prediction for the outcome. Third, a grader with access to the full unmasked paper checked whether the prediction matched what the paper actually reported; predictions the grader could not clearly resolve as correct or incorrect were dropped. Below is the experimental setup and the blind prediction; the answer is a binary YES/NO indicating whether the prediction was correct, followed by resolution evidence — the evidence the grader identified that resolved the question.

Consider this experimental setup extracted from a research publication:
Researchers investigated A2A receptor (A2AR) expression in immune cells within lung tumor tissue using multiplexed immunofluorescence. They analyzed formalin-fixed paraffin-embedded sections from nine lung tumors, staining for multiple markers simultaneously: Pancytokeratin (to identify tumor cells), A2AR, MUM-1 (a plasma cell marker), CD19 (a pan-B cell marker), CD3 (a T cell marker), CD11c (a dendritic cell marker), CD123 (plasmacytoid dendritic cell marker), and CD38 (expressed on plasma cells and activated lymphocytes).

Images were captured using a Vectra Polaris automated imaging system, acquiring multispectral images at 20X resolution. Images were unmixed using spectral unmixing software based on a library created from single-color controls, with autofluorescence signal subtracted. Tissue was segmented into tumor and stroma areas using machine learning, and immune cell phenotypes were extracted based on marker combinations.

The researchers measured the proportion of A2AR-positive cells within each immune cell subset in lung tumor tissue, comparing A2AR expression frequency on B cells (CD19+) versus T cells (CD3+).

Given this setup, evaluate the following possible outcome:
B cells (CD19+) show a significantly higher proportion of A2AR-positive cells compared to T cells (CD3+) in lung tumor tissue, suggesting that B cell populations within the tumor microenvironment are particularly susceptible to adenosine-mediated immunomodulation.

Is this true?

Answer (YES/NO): YES